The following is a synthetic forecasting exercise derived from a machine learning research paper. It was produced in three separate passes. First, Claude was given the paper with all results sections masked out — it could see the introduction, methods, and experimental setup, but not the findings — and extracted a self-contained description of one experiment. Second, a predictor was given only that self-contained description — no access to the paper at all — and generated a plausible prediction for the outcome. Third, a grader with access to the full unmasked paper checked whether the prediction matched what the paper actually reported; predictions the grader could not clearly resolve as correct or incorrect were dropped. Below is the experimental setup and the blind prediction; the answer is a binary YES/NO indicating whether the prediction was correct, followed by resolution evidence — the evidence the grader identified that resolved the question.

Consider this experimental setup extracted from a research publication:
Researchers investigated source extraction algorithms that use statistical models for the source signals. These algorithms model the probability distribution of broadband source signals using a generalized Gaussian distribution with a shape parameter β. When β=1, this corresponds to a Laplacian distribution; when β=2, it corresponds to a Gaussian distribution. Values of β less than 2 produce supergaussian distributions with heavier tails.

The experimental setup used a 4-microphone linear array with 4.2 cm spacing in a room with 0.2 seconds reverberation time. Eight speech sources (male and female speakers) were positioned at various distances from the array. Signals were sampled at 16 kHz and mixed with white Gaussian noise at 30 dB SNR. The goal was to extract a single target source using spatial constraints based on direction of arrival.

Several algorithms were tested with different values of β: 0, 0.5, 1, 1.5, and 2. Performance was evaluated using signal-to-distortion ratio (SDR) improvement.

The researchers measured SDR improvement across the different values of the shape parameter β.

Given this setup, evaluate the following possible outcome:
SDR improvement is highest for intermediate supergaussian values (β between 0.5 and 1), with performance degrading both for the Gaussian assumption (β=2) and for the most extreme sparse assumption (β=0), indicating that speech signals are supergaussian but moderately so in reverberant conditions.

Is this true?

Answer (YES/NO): YES